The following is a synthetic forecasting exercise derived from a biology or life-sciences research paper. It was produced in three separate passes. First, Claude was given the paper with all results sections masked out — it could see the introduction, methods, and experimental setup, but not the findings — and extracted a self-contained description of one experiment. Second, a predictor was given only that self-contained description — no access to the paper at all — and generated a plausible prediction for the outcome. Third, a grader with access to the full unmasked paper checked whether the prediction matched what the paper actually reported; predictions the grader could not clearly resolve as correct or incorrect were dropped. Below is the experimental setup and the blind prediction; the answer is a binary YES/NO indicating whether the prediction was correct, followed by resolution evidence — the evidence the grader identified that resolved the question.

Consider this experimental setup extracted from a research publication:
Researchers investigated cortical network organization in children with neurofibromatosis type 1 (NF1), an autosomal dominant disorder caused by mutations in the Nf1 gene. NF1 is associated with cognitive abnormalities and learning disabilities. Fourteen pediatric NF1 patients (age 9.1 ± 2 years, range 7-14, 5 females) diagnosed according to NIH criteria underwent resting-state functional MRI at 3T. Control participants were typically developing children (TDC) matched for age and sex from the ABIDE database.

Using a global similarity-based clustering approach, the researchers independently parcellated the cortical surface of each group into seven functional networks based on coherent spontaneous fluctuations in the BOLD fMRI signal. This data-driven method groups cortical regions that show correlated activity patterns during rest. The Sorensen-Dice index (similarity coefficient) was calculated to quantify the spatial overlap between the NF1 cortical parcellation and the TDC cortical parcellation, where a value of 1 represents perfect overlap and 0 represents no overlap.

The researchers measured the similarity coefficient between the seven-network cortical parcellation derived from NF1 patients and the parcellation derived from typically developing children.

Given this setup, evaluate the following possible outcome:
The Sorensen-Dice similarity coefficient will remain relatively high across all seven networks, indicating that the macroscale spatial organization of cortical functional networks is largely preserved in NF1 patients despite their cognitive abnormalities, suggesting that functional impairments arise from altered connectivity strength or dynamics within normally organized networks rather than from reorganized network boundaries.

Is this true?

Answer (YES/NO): NO